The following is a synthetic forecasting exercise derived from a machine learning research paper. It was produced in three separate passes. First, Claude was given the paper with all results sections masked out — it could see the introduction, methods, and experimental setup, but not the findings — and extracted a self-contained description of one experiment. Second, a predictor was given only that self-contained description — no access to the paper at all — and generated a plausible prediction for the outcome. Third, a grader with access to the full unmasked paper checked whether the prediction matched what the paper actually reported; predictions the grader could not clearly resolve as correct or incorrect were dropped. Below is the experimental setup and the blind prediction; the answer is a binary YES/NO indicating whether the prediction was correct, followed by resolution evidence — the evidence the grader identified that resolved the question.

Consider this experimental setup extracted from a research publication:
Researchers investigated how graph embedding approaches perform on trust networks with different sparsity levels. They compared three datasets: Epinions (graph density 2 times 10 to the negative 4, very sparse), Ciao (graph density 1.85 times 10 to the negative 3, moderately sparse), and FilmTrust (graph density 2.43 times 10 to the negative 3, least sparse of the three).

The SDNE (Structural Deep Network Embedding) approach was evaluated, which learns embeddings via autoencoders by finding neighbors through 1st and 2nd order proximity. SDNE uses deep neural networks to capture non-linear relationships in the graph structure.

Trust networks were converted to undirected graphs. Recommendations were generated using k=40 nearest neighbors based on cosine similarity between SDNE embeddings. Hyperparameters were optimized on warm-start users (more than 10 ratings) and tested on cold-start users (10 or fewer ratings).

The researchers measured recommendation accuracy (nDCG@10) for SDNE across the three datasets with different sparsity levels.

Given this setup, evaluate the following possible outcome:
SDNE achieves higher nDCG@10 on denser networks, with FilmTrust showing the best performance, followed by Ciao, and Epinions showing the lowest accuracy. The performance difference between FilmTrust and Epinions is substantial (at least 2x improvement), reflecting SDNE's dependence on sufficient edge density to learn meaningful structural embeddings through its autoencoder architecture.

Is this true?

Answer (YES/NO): NO